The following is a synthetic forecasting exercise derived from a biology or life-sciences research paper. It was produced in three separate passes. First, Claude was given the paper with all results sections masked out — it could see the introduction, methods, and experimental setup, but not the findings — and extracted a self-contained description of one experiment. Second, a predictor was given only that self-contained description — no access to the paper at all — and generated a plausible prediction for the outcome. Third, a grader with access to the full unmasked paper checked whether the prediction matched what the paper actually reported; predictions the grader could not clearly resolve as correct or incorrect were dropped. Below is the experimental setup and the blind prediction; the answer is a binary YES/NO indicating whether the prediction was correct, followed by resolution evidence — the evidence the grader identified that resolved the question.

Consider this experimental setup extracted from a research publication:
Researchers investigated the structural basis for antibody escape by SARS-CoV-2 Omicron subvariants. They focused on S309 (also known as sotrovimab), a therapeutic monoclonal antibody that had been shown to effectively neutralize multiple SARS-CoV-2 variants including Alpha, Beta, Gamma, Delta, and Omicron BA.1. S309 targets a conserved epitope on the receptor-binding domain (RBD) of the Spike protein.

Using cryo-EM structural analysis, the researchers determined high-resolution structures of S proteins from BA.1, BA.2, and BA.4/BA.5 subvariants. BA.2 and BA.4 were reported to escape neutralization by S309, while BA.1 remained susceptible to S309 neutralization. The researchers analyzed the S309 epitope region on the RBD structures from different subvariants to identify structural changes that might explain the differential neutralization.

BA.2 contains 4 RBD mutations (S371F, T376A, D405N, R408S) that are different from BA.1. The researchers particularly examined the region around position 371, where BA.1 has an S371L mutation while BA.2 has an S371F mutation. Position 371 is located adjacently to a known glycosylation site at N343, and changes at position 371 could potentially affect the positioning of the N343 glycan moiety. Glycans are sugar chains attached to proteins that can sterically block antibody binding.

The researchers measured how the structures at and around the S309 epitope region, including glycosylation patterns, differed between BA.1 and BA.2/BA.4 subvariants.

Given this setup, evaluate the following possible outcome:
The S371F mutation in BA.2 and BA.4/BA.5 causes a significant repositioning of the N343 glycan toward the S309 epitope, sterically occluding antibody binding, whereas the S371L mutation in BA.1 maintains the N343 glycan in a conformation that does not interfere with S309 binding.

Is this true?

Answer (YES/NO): YES